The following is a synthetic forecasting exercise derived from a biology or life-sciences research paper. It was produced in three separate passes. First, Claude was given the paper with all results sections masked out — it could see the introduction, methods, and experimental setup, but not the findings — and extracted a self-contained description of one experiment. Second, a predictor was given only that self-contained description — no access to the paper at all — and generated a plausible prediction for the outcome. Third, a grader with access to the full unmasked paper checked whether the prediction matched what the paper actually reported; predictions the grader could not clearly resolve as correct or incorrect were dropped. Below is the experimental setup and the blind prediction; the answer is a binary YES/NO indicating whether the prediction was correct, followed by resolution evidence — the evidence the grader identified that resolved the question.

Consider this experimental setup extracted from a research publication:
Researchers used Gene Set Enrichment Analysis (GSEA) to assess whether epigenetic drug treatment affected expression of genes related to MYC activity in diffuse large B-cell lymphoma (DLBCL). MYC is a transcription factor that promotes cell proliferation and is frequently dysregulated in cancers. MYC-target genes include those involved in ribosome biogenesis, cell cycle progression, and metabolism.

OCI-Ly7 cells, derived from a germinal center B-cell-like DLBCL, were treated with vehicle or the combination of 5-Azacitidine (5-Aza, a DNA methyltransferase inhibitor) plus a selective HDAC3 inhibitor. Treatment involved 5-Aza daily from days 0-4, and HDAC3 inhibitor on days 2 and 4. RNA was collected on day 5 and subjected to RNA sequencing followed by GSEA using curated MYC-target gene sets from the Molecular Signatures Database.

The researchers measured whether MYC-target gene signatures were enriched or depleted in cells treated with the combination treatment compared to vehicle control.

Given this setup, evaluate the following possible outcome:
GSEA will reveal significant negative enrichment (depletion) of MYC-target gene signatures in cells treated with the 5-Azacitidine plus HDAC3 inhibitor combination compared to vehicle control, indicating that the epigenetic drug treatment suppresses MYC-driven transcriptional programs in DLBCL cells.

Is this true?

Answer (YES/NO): YES